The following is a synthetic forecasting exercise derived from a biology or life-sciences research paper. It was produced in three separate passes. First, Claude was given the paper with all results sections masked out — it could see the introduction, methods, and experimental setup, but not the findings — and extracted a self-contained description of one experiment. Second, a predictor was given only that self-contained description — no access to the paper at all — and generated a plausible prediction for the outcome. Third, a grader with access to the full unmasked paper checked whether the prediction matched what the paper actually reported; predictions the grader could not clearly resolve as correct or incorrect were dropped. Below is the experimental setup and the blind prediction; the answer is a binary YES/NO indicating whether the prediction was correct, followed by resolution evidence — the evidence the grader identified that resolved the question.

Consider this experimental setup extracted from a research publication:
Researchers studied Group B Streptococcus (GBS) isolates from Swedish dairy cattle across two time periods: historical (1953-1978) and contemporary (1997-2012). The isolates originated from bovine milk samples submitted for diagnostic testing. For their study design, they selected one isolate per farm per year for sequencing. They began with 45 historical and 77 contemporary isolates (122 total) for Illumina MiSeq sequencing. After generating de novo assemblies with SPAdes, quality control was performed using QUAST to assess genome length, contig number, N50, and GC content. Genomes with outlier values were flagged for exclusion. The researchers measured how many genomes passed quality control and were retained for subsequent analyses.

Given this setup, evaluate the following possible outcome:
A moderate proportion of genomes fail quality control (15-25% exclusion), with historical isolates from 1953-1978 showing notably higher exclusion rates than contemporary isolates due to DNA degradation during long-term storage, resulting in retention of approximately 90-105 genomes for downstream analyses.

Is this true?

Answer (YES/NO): NO